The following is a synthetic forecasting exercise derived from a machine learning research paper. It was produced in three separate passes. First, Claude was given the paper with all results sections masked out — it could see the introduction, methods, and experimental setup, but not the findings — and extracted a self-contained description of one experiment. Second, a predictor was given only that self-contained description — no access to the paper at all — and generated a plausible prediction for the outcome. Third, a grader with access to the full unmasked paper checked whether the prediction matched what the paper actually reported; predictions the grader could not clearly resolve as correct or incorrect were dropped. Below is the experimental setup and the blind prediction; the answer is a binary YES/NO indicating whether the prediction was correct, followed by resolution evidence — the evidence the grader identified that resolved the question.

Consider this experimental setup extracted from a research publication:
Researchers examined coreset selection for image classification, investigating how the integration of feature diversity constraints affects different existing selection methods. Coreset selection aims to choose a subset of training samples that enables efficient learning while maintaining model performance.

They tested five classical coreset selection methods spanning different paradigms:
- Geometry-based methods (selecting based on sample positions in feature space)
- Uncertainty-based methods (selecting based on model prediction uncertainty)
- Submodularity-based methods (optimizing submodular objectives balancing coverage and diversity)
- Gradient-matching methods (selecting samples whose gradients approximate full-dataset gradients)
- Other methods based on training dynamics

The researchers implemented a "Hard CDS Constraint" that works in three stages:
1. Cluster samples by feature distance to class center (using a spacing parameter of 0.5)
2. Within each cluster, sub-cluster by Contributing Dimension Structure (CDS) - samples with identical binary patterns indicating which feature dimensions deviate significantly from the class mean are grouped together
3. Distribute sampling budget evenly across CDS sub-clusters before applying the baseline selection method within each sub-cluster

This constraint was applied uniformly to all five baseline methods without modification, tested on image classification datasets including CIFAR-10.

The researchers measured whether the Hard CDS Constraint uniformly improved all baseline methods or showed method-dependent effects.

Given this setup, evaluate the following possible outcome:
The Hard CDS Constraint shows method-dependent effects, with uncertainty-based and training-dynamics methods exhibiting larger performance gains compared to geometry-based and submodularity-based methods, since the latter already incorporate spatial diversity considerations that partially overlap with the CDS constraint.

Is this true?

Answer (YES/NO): NO